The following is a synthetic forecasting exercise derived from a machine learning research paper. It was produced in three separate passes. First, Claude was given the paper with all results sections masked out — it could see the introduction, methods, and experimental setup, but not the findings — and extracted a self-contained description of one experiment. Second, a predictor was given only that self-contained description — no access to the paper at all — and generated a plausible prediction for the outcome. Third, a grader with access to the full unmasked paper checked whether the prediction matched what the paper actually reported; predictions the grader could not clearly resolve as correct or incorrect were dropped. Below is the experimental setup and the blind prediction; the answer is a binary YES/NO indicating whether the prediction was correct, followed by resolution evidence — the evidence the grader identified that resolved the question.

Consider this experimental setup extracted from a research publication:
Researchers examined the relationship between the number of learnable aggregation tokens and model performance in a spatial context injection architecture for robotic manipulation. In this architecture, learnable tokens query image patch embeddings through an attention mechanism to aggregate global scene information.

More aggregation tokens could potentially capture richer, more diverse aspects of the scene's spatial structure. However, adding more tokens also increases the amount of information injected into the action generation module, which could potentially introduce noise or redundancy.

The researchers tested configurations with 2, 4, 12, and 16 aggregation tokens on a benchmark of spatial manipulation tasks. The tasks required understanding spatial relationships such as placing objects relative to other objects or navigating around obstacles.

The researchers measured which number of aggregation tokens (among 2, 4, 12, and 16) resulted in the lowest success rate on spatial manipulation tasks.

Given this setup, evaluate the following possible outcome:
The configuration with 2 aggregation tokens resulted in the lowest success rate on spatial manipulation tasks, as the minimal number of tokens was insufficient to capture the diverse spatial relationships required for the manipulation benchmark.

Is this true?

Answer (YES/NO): NO